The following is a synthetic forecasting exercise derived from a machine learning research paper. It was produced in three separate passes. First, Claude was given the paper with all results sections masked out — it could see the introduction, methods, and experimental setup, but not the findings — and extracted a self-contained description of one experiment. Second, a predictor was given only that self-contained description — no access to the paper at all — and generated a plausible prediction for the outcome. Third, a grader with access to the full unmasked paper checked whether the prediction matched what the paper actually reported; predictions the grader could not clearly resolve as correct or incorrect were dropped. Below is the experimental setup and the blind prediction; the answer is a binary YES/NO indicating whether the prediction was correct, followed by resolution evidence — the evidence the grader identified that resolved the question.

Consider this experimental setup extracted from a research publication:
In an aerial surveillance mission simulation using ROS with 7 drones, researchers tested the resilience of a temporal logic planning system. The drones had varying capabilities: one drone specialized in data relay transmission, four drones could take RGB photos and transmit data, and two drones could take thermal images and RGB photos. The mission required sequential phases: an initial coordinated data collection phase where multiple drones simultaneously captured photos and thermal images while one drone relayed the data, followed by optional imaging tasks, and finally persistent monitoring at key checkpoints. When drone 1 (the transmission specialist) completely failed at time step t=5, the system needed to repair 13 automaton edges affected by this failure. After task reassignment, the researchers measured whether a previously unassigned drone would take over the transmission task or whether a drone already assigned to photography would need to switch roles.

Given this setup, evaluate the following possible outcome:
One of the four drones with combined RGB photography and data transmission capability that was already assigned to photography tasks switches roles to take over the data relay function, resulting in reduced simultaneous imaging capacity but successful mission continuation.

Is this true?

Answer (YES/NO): YES